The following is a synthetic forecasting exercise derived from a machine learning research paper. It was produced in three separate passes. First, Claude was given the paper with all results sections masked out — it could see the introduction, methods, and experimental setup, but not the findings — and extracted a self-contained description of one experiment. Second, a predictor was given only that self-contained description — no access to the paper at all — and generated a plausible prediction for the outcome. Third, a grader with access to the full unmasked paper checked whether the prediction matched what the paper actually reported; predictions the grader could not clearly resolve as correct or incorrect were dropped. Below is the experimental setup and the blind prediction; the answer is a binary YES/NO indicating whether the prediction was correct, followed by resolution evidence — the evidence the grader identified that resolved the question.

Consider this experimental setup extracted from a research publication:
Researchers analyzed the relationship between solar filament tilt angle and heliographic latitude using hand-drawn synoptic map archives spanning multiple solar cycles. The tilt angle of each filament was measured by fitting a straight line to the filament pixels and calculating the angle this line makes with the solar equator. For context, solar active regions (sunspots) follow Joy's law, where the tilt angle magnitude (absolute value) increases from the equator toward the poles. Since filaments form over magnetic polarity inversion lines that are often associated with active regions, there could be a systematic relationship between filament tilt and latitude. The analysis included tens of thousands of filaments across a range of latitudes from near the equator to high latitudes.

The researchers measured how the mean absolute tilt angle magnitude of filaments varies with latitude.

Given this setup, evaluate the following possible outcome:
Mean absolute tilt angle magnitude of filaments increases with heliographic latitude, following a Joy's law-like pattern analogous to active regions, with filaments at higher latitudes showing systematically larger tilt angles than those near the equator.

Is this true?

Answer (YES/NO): NO